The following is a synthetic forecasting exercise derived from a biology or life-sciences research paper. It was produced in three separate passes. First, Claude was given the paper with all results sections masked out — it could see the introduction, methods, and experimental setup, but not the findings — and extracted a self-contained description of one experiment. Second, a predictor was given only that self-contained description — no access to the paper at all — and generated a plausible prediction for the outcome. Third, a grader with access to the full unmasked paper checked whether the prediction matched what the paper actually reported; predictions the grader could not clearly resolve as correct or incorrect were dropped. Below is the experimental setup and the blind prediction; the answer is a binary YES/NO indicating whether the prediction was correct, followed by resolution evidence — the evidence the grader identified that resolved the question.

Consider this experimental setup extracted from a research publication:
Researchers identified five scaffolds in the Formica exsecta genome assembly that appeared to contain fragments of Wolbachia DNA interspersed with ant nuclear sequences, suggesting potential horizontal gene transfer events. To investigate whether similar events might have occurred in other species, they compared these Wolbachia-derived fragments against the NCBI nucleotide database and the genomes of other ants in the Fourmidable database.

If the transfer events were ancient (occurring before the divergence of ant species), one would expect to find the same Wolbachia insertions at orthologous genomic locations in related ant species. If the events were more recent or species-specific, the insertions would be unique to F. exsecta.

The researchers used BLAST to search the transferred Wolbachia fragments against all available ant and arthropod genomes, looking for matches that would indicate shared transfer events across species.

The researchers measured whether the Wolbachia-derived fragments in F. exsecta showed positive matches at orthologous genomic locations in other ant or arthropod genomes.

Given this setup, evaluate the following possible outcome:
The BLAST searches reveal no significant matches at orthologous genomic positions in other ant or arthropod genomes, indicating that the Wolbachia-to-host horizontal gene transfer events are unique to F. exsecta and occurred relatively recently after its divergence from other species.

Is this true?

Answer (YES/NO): NO